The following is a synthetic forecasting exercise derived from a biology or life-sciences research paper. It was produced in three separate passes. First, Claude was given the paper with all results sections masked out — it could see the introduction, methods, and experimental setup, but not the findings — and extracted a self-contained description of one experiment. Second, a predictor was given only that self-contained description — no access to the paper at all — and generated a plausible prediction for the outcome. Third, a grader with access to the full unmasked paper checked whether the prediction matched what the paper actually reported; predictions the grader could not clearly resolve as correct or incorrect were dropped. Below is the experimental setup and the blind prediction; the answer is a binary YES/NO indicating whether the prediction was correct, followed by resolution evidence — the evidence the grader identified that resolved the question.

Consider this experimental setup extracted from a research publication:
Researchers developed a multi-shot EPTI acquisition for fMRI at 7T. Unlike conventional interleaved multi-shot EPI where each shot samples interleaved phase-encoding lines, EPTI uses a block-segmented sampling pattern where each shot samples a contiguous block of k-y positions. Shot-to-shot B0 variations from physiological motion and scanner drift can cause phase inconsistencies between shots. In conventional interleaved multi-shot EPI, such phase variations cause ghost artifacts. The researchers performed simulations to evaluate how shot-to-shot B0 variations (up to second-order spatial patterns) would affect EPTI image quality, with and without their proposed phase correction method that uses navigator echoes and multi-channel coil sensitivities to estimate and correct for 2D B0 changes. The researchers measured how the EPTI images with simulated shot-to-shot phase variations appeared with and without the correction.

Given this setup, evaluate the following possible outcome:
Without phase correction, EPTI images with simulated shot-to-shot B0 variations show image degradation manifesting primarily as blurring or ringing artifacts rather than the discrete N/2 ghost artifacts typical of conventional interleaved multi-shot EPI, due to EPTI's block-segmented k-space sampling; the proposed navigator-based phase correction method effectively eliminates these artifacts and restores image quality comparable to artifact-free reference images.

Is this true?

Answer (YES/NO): YES